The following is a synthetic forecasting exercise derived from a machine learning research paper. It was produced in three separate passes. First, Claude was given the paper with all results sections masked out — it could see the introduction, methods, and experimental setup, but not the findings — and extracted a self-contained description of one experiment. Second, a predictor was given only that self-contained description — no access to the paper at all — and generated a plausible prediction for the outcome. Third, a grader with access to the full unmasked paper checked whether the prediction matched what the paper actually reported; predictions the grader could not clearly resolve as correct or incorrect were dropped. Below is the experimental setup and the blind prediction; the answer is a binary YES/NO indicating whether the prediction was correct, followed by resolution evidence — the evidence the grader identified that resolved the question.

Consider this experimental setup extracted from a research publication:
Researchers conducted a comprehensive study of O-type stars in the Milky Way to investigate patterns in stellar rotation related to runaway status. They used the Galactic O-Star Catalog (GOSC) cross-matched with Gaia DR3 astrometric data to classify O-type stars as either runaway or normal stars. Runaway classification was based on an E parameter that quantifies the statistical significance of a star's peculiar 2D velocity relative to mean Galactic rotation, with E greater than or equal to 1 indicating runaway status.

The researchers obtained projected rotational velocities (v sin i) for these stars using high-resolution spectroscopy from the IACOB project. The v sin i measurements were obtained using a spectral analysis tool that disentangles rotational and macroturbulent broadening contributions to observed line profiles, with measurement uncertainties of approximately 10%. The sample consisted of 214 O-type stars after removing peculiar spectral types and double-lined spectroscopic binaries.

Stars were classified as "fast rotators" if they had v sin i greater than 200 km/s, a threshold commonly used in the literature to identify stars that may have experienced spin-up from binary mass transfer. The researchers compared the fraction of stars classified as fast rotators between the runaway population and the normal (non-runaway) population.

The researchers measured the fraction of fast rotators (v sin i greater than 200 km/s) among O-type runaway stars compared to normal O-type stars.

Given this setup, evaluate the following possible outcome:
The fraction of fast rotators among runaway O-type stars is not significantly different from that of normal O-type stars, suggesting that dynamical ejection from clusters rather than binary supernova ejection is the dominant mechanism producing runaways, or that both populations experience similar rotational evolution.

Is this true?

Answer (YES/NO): NO